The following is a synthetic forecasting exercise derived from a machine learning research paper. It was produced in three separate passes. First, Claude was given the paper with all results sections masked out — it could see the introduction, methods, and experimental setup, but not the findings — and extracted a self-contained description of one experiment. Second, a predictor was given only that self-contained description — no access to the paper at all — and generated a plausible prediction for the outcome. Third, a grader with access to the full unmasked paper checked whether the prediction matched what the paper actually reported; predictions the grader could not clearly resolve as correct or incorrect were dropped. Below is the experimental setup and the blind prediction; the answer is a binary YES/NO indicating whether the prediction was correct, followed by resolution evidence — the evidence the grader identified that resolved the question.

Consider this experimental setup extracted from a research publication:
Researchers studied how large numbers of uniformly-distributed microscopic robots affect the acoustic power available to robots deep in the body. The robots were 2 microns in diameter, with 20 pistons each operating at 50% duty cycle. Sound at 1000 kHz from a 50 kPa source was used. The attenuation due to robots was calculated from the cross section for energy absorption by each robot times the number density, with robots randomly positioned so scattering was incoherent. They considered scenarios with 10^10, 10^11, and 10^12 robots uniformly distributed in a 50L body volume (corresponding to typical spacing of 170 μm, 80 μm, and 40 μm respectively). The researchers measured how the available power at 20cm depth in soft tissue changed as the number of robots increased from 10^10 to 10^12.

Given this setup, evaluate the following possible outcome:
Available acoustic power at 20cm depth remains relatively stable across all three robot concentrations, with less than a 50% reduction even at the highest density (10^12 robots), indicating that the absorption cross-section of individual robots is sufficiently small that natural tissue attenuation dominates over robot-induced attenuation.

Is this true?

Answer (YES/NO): NO